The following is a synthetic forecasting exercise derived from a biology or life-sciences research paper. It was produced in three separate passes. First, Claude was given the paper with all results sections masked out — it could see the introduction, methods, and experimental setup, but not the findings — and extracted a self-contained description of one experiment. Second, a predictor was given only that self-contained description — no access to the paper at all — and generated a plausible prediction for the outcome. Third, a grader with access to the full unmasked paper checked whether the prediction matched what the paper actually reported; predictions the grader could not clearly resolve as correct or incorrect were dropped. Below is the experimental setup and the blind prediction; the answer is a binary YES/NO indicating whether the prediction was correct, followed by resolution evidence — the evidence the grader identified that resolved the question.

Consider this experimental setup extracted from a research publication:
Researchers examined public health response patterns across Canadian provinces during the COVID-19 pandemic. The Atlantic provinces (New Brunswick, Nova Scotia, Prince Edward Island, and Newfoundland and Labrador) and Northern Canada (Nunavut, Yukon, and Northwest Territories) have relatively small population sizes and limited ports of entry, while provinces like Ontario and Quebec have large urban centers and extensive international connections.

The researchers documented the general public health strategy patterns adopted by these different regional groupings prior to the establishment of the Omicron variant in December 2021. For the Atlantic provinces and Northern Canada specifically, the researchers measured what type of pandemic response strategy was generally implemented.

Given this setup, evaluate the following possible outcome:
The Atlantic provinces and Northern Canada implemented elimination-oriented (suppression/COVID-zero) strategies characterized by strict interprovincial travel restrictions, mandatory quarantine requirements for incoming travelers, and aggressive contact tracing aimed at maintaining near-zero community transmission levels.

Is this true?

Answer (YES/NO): YES